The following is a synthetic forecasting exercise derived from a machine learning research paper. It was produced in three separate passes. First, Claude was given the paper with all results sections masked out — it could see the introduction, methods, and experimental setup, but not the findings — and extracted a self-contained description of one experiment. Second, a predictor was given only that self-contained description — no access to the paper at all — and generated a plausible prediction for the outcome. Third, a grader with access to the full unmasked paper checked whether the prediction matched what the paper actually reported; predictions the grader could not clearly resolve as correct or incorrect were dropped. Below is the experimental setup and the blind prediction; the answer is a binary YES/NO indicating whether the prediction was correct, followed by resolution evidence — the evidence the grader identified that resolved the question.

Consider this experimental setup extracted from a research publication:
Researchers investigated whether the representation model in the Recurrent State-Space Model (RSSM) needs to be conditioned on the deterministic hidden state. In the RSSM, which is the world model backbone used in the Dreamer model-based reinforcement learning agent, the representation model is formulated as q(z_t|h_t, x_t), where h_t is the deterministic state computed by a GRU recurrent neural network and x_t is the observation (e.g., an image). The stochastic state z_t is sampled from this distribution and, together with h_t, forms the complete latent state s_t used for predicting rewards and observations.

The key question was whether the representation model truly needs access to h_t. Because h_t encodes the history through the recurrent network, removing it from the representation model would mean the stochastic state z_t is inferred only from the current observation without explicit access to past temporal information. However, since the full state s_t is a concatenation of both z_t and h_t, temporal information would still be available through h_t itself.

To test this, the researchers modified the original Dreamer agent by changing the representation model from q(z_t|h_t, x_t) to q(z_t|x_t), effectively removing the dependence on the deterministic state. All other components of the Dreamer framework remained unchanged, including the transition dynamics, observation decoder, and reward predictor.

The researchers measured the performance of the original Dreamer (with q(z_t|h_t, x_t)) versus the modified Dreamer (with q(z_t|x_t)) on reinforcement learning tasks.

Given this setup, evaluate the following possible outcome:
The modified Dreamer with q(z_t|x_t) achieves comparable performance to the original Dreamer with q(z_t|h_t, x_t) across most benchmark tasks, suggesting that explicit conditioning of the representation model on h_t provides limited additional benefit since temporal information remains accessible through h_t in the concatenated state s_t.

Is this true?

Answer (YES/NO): YES